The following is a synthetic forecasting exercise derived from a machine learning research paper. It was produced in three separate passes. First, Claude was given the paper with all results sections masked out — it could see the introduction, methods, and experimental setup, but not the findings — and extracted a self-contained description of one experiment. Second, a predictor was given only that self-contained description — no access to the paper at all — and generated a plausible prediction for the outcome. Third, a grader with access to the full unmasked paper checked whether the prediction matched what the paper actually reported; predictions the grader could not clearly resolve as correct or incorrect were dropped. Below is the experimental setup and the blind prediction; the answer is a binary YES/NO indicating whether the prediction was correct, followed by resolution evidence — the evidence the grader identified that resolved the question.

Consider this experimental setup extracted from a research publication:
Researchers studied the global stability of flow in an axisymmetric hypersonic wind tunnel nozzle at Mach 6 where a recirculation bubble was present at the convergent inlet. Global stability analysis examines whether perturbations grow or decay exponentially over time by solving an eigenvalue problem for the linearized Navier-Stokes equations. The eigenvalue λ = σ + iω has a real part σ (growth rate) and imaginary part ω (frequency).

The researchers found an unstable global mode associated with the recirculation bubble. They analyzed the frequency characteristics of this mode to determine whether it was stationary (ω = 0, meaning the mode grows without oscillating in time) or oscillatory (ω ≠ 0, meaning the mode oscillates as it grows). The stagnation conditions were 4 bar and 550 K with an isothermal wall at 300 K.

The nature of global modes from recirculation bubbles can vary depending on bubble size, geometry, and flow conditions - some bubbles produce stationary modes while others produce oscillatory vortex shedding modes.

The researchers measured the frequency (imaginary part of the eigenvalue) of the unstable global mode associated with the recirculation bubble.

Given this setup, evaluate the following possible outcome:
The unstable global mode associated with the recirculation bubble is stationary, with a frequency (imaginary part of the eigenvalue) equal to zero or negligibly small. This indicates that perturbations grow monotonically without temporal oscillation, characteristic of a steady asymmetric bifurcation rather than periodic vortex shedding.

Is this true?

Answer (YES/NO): YES